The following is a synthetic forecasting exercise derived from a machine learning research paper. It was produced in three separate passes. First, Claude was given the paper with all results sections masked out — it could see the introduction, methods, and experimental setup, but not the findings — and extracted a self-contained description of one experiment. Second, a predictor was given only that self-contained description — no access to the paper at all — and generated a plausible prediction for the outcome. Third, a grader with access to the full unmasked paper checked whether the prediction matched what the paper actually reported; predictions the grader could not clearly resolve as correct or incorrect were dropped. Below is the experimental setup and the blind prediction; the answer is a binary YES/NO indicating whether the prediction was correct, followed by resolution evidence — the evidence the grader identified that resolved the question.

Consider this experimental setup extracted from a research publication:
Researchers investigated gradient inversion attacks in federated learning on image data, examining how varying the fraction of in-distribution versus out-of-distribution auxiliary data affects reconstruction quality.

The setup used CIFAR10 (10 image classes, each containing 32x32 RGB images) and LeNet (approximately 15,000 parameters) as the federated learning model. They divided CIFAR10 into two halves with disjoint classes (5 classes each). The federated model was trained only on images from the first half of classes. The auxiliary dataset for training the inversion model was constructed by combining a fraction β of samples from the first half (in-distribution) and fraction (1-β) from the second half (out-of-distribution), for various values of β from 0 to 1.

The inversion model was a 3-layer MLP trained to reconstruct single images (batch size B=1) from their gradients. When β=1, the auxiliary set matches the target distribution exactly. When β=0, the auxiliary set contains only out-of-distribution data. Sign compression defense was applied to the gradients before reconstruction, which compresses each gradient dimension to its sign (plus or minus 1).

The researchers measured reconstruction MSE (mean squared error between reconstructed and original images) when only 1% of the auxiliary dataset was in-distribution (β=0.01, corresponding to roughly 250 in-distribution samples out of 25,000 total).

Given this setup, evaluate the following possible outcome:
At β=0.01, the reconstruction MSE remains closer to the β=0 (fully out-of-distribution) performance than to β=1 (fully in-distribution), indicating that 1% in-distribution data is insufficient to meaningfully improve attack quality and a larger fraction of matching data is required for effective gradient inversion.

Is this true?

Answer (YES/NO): NO